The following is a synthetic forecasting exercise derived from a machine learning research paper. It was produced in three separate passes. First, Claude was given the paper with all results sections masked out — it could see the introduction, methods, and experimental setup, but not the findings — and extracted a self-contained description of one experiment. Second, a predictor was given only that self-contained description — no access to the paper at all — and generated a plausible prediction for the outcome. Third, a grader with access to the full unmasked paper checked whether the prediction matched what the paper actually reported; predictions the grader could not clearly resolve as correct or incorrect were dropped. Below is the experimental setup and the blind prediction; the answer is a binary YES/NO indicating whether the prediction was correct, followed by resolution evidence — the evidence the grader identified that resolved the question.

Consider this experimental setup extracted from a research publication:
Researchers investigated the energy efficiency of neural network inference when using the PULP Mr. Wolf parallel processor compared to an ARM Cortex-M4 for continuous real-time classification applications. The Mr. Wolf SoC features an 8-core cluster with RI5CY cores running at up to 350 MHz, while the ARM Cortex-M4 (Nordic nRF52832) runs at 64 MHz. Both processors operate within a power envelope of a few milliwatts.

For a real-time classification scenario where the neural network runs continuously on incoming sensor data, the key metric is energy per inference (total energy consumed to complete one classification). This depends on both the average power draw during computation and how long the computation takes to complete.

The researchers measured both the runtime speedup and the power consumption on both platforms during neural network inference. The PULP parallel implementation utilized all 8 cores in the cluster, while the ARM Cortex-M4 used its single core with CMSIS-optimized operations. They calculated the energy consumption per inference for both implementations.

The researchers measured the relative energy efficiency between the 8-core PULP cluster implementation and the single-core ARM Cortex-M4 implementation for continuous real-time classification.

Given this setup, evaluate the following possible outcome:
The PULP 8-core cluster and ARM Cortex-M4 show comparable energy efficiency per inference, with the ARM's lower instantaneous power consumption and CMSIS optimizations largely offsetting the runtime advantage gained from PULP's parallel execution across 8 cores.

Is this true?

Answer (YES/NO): NO